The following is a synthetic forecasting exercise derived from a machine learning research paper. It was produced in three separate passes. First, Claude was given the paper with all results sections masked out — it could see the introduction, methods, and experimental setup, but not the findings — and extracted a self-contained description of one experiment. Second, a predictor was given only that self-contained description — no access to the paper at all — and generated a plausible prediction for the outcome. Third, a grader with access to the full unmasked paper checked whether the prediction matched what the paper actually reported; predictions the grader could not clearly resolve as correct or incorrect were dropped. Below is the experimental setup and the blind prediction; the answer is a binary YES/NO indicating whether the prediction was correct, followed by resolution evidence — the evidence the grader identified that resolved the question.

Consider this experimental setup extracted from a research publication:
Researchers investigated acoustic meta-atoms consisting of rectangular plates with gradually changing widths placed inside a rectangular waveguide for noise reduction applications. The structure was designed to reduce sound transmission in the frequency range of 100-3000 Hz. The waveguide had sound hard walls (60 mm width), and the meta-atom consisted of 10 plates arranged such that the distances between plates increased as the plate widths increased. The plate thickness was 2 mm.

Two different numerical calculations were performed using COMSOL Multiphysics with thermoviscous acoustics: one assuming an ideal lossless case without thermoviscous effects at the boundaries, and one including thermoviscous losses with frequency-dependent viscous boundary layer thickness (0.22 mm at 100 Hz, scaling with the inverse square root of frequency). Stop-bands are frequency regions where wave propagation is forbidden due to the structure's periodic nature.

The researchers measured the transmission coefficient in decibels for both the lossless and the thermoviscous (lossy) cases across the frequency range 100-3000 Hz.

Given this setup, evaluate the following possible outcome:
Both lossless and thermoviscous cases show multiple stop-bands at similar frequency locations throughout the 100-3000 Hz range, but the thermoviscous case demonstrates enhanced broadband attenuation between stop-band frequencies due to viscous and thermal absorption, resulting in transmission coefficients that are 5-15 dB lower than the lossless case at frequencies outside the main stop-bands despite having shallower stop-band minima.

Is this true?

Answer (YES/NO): NO